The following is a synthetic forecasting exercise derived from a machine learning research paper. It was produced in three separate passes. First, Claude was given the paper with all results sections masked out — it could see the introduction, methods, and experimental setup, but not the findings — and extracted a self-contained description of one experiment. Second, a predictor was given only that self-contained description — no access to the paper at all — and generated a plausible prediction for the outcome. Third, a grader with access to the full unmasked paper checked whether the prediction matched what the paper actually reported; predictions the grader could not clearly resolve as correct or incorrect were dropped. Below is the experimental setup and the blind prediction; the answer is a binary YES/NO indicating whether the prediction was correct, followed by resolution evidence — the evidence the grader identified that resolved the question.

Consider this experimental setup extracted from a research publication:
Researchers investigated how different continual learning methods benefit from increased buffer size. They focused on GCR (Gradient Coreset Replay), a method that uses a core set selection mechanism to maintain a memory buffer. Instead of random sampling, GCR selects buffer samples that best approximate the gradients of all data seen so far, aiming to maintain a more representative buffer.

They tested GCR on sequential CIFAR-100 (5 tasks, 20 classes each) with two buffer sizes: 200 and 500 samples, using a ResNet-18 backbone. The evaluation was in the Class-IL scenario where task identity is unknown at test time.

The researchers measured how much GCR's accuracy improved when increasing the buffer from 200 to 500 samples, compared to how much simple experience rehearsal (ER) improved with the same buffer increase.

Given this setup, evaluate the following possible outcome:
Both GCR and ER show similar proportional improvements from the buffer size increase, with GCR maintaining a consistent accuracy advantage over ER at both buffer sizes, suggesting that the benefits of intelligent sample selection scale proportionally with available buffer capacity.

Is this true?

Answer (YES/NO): NO